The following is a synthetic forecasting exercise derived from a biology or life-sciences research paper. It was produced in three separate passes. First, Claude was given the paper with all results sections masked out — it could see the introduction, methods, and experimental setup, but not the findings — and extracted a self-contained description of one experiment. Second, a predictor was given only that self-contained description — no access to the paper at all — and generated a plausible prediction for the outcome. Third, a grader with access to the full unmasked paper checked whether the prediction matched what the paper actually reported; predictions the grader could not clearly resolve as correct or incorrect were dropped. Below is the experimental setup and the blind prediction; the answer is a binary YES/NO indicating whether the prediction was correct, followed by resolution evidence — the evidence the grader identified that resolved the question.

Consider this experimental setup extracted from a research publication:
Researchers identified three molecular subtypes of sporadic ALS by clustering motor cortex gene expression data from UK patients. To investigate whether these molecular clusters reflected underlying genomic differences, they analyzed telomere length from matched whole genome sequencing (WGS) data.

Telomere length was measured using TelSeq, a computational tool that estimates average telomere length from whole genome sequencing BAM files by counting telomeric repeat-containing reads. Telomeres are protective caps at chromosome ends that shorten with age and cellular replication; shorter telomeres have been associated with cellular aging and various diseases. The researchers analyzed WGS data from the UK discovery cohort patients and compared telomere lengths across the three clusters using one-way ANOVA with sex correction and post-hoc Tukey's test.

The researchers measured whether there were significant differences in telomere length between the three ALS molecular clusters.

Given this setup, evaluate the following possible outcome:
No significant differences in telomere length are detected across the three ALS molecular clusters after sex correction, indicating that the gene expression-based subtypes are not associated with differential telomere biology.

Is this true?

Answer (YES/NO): YES